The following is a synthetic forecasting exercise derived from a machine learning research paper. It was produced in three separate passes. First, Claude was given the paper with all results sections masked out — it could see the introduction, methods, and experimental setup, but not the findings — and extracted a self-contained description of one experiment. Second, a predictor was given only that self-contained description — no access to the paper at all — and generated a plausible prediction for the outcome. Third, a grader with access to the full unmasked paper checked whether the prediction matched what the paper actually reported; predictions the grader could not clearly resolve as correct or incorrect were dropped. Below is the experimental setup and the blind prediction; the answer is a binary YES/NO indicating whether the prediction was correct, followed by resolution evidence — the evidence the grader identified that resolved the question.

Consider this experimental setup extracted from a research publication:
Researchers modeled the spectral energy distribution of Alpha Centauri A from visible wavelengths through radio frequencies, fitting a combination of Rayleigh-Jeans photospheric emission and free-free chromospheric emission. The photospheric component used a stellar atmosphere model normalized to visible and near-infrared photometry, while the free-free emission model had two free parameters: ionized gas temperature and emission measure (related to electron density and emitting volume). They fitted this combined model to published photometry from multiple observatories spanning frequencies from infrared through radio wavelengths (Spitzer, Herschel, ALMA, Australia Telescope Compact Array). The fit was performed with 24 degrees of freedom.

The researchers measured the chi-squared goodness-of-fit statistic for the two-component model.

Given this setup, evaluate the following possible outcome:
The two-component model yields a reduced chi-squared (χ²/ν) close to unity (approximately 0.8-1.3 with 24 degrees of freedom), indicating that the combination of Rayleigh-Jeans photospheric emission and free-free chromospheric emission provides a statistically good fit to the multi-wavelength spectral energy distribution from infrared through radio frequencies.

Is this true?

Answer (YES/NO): NO